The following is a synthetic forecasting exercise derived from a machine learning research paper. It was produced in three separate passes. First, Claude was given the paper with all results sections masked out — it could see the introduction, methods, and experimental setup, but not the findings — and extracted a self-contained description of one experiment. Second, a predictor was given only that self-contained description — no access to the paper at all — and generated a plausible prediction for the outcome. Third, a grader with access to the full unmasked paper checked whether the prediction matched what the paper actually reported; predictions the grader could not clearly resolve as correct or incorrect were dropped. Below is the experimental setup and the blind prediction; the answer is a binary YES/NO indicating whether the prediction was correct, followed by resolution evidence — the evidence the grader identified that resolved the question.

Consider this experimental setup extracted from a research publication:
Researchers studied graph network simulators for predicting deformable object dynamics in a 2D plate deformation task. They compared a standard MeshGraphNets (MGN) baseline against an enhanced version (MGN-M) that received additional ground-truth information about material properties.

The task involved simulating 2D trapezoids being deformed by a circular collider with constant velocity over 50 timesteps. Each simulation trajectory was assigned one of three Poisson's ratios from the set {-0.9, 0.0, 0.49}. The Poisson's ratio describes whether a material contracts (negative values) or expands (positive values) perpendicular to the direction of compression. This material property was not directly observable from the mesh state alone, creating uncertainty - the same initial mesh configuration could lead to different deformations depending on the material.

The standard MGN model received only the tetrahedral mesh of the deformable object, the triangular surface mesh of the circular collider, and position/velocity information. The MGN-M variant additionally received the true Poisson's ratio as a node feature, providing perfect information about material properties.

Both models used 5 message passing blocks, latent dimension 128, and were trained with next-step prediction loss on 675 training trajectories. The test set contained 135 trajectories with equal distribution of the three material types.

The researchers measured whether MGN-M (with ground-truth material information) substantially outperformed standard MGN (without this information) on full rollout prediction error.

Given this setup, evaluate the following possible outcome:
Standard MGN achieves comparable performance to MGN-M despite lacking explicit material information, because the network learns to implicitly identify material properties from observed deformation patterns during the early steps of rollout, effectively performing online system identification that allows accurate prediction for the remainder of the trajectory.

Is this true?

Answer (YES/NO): NO